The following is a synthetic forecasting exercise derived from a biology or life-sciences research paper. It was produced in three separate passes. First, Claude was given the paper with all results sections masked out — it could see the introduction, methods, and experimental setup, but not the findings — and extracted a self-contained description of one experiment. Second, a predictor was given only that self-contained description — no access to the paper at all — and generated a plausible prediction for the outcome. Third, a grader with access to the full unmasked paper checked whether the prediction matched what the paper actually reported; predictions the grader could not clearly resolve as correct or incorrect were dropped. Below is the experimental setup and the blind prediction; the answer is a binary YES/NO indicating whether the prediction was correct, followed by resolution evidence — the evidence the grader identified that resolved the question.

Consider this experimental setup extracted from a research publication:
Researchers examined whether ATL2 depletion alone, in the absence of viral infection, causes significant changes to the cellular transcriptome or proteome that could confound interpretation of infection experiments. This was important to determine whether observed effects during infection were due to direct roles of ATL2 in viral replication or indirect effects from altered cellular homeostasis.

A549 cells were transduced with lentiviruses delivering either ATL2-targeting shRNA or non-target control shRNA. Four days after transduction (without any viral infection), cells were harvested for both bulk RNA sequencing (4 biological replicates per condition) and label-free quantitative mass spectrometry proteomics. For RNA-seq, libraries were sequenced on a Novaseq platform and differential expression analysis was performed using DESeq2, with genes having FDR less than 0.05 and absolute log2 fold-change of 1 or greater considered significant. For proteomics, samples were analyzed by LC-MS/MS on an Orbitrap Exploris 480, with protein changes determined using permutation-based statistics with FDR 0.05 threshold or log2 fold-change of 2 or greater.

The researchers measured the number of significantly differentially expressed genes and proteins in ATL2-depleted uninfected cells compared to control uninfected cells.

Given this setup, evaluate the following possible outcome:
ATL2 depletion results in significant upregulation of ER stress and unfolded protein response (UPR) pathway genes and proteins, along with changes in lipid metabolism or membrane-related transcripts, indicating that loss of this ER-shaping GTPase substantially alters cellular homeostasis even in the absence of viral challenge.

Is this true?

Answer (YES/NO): NO